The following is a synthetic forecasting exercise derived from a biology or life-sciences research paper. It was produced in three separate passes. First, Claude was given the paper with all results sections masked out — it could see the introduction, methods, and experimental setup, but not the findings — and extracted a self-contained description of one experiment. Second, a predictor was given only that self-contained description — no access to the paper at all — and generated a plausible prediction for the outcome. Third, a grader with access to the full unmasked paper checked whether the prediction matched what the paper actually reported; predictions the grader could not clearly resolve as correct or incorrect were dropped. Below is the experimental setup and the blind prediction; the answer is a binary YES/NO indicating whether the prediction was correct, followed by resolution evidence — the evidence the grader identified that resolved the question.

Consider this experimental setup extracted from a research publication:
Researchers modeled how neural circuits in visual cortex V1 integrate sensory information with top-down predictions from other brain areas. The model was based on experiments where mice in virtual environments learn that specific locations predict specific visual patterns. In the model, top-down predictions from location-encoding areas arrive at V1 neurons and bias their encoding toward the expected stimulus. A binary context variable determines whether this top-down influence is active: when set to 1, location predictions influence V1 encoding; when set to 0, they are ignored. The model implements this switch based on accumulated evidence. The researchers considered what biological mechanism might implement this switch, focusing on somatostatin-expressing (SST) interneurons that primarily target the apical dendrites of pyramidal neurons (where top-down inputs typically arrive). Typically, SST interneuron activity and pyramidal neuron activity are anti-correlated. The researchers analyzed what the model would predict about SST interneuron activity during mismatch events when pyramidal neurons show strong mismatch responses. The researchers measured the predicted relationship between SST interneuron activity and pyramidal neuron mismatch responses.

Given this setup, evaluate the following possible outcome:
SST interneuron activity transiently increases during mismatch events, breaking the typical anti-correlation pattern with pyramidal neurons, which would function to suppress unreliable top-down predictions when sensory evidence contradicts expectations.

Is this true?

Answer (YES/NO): YES